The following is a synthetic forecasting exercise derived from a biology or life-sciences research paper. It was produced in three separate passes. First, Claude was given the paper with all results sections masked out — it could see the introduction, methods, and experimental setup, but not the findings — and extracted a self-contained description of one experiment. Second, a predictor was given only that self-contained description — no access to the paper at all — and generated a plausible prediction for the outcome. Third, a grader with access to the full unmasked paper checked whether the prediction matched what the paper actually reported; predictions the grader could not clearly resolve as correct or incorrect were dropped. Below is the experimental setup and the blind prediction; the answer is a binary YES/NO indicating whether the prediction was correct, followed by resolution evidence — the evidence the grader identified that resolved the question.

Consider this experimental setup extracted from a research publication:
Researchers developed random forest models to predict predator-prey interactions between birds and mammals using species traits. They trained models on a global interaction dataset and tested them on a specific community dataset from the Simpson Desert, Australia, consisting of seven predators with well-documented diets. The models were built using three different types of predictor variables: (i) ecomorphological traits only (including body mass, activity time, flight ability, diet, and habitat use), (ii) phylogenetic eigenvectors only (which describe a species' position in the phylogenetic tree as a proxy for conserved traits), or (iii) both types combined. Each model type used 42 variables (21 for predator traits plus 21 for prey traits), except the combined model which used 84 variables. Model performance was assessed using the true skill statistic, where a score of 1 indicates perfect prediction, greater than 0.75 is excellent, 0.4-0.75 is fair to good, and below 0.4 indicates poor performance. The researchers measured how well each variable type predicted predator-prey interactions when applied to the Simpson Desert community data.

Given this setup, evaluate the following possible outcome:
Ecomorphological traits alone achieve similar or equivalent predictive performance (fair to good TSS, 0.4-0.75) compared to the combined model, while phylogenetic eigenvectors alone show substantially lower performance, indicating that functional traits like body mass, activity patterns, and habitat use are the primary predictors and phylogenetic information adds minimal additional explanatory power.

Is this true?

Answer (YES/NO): NO